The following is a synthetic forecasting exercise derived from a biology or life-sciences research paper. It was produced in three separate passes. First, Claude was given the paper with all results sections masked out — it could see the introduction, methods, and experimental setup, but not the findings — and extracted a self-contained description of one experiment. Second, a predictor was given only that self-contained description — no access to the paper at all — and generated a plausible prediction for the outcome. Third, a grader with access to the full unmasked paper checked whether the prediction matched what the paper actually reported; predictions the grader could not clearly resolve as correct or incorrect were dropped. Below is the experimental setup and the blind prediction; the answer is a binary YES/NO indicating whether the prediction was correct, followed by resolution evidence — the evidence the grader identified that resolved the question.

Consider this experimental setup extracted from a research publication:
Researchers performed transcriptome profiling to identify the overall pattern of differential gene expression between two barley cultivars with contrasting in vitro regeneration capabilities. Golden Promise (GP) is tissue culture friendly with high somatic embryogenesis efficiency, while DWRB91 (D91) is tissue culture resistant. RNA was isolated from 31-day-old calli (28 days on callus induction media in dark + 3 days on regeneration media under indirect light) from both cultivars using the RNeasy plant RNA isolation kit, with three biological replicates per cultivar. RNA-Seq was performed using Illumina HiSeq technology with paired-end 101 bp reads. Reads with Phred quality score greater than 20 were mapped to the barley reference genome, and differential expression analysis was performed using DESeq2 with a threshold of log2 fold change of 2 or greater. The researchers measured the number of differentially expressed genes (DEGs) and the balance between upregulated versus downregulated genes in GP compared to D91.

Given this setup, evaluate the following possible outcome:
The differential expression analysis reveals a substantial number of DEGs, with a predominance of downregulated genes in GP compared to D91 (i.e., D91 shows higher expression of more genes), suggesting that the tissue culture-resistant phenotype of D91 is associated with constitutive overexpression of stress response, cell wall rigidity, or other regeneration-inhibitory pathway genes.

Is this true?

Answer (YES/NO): NO